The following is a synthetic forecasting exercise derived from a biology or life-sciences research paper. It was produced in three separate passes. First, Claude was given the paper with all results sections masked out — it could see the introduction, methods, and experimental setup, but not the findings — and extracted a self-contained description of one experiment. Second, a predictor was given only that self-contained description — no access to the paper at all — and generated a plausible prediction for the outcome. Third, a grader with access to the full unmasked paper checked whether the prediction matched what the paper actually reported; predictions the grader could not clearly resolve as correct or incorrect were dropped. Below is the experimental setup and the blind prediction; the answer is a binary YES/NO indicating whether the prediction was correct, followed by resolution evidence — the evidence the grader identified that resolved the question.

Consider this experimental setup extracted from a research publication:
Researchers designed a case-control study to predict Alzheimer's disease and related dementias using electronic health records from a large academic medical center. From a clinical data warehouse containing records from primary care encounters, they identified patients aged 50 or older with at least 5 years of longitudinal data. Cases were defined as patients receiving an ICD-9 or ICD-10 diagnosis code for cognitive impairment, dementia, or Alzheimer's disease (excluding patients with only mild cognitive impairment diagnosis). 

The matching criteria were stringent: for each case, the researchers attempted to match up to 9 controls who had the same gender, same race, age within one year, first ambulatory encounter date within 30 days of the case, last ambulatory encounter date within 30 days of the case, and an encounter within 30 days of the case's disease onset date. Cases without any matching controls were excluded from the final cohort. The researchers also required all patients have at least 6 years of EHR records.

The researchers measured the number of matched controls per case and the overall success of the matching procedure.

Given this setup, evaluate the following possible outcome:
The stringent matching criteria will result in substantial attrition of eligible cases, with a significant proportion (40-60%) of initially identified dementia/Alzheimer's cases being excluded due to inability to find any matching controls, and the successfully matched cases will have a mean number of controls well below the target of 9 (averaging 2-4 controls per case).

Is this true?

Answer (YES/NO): NO